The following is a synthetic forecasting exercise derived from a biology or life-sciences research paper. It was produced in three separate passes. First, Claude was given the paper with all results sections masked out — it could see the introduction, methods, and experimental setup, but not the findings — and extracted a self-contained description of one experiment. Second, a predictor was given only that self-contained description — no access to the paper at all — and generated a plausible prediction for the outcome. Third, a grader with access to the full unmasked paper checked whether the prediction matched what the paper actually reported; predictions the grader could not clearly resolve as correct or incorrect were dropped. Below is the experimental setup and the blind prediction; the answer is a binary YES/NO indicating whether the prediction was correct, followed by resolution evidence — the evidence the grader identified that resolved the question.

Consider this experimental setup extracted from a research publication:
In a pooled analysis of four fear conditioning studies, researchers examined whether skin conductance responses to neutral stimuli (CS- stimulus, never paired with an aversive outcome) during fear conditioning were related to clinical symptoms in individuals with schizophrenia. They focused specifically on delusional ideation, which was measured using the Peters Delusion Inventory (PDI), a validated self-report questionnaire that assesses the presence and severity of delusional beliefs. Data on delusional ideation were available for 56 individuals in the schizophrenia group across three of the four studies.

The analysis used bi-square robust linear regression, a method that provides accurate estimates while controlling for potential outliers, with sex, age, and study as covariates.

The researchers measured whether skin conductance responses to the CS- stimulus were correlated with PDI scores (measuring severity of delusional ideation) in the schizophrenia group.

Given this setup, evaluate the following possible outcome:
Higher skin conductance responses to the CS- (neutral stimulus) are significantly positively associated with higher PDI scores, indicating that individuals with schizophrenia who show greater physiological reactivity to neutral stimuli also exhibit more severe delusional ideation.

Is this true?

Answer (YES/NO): YES